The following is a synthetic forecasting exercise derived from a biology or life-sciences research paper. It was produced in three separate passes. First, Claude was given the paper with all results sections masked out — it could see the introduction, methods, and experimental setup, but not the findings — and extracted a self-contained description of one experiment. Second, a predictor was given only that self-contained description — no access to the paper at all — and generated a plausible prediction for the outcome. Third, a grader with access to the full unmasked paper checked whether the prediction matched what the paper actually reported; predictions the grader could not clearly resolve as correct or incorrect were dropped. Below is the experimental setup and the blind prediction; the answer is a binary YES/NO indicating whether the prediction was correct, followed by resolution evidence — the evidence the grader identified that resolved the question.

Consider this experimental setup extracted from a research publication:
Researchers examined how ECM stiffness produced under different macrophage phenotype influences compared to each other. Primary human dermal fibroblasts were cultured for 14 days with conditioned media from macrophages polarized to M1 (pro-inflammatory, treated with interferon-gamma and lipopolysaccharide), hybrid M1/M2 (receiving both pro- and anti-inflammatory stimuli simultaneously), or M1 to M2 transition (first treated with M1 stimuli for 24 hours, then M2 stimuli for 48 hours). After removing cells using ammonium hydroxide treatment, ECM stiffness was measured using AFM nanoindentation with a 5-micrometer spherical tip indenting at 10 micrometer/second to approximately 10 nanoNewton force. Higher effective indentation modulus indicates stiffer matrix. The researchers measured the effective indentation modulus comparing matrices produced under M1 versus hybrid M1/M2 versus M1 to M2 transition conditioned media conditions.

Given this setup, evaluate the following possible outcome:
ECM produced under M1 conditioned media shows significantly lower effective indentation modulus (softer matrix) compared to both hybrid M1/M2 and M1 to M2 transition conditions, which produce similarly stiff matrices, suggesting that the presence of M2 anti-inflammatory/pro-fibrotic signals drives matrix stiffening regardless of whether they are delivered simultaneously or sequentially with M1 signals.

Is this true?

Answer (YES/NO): NO